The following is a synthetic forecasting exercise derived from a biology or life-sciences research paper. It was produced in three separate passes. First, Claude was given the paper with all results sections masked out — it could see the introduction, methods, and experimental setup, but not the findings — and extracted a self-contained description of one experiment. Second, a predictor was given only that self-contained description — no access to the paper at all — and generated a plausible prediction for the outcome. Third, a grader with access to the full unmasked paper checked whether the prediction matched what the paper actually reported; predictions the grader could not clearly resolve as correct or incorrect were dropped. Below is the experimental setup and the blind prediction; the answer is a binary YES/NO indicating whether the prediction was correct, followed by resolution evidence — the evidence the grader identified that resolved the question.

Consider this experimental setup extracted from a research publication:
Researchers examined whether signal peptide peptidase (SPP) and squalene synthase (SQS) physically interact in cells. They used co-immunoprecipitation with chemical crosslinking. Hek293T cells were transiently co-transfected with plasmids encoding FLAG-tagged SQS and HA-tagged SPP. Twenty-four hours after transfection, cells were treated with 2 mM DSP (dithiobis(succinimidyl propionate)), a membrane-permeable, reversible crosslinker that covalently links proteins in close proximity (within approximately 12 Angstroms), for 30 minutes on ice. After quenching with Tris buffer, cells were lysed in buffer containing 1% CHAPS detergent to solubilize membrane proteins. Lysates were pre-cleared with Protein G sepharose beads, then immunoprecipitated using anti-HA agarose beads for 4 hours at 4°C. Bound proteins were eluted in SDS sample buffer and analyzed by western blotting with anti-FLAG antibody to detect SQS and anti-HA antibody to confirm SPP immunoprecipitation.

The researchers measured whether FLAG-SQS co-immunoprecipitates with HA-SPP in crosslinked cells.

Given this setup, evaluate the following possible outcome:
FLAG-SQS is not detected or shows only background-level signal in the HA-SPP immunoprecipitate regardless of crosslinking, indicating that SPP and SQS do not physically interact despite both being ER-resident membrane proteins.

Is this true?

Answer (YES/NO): NO